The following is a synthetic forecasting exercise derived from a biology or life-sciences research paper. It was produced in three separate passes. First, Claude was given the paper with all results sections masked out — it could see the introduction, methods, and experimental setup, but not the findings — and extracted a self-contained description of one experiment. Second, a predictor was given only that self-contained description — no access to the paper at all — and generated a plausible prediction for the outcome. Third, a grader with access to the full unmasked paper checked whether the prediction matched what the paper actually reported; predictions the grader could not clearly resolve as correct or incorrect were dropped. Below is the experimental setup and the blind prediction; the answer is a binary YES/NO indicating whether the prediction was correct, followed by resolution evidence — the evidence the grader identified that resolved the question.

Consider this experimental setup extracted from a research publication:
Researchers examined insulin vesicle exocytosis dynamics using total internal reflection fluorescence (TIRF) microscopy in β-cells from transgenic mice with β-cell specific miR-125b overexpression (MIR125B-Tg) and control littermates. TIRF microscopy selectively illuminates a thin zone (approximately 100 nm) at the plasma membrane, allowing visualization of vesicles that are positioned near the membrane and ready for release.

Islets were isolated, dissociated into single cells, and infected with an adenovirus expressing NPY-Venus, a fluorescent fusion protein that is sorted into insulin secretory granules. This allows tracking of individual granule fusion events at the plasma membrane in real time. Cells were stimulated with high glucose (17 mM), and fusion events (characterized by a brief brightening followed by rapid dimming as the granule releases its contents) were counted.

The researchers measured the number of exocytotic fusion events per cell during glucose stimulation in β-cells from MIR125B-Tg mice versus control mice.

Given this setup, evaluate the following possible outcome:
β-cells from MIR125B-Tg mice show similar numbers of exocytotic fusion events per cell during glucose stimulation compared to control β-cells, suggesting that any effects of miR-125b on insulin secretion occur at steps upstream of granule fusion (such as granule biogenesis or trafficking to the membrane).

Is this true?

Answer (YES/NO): YES